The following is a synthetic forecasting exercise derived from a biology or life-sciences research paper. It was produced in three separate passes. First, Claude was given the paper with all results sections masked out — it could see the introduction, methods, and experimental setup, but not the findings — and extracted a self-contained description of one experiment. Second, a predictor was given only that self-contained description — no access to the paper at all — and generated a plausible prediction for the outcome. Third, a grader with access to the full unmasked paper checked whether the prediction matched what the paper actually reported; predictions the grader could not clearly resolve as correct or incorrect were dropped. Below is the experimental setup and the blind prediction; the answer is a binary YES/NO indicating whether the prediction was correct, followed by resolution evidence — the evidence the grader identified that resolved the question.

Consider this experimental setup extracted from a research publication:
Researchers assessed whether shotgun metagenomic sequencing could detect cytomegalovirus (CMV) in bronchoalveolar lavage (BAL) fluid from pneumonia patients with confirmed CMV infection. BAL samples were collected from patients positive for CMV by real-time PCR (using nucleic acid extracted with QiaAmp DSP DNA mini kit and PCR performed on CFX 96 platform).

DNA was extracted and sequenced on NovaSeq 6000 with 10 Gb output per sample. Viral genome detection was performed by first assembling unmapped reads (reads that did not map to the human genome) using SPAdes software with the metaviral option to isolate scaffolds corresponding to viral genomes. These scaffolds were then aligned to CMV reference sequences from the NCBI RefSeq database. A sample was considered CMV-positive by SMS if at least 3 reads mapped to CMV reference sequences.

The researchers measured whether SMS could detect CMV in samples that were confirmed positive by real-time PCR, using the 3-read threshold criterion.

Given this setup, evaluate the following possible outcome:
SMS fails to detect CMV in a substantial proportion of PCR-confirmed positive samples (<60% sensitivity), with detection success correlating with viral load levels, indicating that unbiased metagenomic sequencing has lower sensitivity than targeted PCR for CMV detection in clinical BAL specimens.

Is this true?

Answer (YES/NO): NO